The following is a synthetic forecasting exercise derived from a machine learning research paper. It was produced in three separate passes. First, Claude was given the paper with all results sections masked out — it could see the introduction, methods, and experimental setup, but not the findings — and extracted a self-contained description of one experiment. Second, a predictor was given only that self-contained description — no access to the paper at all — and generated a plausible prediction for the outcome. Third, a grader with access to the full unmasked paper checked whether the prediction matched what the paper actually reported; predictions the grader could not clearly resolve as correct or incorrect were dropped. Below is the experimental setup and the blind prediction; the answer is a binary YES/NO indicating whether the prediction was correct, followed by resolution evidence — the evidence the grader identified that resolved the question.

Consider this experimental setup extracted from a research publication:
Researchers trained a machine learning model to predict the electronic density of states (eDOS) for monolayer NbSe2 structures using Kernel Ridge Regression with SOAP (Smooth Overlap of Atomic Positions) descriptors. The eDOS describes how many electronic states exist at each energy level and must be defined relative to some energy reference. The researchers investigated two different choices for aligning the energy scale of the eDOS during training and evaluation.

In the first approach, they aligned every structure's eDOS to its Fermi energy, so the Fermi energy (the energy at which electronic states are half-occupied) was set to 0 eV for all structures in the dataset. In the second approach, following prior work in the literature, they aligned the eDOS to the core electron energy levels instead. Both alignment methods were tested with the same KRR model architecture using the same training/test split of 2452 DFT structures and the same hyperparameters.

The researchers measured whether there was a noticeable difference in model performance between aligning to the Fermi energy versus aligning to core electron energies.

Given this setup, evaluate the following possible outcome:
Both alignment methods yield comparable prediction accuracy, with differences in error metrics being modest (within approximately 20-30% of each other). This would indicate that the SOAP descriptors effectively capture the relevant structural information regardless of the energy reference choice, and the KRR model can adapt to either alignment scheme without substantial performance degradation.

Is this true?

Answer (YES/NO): YES